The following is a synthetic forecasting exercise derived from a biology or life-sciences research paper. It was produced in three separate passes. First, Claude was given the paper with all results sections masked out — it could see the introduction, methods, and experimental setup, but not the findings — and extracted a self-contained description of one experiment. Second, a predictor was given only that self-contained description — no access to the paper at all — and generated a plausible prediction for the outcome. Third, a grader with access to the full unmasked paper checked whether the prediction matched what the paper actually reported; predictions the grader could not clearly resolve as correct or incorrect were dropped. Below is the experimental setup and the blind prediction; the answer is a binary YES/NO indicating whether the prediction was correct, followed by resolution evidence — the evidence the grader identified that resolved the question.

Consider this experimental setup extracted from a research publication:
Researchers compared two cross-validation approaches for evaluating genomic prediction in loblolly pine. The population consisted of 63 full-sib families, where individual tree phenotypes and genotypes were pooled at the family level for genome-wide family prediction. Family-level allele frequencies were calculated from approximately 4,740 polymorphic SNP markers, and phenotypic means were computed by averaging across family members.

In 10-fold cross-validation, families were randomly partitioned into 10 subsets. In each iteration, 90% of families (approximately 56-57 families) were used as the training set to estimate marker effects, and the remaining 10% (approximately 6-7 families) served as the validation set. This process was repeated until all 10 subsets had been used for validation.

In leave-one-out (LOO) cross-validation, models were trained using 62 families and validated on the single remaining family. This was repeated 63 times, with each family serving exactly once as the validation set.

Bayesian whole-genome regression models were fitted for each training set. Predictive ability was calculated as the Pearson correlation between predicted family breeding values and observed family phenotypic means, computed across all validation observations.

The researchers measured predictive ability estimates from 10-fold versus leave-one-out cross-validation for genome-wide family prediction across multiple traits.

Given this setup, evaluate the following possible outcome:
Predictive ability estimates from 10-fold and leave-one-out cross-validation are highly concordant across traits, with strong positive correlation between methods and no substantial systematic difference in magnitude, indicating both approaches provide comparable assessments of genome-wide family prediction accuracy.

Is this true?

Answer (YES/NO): YES